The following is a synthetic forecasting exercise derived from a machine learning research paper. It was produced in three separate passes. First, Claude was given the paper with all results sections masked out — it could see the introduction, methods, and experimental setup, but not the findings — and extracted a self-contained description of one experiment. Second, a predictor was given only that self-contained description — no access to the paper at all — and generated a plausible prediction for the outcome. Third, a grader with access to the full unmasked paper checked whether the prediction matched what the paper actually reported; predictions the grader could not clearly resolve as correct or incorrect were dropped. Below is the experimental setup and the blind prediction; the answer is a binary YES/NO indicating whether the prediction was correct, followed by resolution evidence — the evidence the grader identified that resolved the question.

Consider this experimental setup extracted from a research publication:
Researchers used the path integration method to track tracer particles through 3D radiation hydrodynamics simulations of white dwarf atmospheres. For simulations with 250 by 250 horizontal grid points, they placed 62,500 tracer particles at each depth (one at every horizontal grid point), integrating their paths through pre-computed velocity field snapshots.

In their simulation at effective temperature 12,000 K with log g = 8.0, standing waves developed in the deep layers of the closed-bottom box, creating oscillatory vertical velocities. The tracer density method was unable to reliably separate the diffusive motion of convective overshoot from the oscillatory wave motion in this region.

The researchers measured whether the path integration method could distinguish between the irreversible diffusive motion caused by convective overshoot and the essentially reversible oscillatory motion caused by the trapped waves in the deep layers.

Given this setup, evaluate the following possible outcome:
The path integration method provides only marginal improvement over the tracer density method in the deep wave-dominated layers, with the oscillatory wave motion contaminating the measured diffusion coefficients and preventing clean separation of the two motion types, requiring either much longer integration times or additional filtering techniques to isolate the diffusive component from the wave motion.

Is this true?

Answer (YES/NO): NO